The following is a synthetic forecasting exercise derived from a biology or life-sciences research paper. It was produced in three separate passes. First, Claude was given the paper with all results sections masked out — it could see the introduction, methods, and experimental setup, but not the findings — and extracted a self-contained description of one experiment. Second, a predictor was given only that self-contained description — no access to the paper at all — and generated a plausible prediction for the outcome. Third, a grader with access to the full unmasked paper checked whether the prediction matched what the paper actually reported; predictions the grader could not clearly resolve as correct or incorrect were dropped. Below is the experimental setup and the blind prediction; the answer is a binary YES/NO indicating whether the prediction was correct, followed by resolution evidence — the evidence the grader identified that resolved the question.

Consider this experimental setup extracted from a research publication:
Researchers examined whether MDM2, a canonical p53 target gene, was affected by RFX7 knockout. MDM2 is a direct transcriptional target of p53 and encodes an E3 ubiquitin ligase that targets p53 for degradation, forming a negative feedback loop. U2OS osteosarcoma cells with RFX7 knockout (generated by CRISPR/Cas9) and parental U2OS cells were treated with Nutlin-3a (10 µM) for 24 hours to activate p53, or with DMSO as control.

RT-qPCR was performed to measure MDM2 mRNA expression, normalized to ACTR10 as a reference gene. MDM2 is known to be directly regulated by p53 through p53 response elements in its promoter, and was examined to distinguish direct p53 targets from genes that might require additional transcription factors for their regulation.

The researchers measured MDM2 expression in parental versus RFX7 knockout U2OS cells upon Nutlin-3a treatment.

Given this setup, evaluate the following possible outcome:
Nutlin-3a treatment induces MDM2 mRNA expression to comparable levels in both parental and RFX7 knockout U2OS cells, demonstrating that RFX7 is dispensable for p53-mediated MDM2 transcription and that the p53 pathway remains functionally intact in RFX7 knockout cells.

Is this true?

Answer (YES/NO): YES